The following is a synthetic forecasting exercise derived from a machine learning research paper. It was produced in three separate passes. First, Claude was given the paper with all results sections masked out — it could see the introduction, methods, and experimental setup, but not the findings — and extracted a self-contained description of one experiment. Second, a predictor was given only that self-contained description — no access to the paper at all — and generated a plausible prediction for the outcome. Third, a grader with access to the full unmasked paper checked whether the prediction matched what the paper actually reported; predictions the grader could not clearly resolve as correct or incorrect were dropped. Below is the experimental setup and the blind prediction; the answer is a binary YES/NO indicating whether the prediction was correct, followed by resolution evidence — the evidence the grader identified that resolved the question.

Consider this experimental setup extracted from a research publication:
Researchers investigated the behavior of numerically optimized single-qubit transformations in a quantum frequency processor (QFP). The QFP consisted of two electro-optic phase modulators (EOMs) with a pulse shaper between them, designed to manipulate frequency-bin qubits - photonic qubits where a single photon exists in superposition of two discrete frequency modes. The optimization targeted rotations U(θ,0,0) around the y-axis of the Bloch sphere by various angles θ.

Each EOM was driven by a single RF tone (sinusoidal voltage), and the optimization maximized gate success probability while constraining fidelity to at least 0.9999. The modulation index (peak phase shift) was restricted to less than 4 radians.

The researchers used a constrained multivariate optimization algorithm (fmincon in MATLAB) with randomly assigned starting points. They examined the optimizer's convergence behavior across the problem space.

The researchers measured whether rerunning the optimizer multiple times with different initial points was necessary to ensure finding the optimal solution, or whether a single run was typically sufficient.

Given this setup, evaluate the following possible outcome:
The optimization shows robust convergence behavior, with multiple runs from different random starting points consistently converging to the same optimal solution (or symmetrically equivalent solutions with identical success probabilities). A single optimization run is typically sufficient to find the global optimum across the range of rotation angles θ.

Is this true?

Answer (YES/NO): NO